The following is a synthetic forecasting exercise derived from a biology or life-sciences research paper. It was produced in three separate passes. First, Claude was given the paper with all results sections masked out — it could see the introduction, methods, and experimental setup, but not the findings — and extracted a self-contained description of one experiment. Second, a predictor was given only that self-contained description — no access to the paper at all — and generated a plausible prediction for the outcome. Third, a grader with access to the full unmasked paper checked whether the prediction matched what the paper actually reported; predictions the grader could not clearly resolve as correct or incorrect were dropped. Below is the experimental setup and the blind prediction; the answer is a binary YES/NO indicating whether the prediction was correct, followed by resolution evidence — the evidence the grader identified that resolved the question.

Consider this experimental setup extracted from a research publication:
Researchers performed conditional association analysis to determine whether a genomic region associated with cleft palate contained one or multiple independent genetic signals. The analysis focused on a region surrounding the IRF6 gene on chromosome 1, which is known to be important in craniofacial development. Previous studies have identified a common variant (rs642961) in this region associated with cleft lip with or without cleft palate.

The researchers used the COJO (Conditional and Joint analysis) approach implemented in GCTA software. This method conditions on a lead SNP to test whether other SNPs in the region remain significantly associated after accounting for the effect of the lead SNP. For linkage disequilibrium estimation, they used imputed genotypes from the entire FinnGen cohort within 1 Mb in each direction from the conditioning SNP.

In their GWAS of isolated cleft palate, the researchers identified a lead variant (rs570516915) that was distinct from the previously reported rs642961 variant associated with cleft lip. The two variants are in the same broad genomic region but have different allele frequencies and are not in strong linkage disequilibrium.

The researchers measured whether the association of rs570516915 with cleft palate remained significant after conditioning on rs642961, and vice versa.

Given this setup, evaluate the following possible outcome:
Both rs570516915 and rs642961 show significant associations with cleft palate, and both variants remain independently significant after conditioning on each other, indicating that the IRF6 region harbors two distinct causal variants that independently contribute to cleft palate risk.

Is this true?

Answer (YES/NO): NO